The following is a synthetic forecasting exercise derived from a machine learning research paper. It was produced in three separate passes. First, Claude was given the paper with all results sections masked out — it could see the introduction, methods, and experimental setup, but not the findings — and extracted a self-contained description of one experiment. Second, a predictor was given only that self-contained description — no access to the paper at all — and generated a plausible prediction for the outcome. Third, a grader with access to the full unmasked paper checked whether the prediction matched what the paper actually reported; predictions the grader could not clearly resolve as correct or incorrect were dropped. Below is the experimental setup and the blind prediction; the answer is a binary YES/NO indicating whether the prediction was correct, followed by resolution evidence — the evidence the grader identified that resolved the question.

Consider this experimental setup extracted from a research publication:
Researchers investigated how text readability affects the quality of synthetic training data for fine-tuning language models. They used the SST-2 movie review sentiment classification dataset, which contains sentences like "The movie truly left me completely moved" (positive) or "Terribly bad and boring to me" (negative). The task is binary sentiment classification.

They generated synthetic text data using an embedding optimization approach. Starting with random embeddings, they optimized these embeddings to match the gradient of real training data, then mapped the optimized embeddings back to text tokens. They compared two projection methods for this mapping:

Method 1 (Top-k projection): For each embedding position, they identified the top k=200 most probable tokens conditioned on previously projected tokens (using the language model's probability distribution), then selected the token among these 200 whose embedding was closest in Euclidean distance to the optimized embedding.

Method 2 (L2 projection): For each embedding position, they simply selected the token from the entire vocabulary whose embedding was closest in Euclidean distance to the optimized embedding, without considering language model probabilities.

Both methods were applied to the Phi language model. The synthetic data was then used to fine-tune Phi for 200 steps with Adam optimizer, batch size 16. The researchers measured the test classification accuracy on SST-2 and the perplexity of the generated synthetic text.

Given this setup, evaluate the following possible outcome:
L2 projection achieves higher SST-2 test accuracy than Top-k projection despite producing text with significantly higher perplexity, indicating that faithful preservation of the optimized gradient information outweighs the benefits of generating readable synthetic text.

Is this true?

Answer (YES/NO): NO